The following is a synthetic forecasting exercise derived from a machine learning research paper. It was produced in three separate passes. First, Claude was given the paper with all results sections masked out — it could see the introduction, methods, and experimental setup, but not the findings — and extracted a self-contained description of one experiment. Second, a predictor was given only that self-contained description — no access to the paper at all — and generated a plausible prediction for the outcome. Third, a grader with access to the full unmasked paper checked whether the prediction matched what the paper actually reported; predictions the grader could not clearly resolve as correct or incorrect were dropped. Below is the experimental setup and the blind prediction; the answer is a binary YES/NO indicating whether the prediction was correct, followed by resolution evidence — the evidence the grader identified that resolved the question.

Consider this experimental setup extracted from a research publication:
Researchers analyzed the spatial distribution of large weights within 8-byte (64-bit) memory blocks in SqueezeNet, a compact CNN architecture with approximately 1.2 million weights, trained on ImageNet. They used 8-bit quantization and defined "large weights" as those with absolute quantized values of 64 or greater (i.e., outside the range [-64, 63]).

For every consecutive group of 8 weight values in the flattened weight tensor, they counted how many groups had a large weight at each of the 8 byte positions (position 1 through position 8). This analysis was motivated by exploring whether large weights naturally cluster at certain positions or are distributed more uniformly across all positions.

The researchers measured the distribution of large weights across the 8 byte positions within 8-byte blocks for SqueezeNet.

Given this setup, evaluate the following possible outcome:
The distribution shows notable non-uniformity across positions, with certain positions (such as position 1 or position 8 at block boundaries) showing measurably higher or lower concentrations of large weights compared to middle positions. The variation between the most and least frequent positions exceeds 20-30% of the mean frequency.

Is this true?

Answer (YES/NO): NO